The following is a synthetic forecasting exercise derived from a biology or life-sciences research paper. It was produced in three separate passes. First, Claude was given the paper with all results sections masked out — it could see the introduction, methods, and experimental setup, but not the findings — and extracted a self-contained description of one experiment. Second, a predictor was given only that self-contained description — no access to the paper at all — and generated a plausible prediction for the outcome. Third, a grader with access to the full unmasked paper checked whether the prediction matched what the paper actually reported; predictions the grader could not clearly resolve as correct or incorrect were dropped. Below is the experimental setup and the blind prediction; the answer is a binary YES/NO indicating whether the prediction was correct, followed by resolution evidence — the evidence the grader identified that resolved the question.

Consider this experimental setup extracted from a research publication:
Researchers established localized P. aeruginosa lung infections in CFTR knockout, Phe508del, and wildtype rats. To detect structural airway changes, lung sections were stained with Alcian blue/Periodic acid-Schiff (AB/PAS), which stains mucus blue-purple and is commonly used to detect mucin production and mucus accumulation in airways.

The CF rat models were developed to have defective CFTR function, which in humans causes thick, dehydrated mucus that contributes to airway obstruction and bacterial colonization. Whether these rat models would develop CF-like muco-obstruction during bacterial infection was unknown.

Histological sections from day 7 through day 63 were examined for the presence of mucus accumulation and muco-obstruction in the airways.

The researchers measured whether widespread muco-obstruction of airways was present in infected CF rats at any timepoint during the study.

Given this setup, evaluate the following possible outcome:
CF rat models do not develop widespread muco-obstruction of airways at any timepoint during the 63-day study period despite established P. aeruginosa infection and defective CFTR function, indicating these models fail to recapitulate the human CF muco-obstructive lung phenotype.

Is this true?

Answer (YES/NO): YES